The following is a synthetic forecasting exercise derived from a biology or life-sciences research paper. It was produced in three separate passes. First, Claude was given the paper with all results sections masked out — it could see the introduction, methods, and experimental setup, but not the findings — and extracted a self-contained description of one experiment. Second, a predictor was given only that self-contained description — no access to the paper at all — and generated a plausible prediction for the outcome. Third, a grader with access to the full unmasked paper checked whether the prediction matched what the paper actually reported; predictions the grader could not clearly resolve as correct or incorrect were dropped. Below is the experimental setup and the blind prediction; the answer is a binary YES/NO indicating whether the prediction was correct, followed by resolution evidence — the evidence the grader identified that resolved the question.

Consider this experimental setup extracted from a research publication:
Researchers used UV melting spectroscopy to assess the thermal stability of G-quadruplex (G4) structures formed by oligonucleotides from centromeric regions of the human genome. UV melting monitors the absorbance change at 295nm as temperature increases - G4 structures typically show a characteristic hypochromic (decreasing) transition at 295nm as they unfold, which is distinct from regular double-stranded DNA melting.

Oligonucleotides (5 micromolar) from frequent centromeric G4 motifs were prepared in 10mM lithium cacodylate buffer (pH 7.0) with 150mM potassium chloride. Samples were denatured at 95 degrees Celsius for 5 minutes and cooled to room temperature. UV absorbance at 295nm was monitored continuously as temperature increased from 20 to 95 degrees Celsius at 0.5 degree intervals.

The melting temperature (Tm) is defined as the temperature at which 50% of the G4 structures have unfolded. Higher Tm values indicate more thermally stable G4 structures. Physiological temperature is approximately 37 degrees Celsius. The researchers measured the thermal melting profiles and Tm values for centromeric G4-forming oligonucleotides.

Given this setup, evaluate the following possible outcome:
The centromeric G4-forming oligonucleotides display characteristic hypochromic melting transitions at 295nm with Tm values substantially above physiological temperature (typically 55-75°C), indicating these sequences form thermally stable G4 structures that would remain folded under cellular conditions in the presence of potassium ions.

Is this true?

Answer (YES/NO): NO